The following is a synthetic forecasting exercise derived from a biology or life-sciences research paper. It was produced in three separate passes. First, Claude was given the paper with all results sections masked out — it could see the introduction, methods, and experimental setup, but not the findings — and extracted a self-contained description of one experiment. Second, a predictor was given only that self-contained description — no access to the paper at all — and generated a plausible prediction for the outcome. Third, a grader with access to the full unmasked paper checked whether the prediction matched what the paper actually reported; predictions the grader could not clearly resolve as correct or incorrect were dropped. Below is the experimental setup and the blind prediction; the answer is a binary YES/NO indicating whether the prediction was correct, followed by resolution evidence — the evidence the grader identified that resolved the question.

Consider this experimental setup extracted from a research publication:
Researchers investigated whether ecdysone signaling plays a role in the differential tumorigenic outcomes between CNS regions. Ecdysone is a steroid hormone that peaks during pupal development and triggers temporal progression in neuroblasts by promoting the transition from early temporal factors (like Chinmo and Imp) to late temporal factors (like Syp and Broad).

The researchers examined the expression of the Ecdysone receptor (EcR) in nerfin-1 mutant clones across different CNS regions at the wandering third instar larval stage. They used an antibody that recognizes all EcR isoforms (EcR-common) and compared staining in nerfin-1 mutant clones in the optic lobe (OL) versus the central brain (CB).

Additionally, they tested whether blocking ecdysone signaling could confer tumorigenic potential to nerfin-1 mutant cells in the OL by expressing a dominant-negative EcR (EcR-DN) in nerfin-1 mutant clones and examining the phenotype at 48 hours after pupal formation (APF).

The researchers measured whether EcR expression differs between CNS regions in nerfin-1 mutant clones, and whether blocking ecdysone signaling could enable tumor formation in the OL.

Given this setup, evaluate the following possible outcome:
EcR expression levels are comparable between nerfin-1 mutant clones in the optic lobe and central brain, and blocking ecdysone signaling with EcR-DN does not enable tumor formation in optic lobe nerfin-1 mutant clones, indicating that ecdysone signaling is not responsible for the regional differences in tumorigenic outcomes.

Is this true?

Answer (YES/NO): NO